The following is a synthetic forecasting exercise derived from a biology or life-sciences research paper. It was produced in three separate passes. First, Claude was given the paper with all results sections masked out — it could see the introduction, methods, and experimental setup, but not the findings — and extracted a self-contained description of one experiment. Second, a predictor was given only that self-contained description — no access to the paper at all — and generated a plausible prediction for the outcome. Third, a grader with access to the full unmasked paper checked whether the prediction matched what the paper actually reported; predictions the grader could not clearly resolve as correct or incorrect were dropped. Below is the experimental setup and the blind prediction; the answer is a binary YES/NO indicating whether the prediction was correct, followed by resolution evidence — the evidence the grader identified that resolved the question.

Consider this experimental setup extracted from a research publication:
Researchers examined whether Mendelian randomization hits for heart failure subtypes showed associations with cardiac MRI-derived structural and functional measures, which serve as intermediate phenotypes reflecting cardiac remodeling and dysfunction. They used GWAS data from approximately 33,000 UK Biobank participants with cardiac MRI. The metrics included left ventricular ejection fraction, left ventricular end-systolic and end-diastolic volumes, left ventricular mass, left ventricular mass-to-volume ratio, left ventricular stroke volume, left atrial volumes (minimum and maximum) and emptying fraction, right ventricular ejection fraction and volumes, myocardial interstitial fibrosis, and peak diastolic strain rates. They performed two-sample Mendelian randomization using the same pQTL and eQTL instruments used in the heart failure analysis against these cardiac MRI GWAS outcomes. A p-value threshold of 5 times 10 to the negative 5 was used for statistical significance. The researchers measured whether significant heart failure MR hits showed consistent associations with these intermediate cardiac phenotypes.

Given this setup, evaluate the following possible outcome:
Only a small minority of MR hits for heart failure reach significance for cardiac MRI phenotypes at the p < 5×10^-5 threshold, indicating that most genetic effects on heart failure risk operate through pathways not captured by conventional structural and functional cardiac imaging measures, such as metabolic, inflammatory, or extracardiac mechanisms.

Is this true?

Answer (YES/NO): NO